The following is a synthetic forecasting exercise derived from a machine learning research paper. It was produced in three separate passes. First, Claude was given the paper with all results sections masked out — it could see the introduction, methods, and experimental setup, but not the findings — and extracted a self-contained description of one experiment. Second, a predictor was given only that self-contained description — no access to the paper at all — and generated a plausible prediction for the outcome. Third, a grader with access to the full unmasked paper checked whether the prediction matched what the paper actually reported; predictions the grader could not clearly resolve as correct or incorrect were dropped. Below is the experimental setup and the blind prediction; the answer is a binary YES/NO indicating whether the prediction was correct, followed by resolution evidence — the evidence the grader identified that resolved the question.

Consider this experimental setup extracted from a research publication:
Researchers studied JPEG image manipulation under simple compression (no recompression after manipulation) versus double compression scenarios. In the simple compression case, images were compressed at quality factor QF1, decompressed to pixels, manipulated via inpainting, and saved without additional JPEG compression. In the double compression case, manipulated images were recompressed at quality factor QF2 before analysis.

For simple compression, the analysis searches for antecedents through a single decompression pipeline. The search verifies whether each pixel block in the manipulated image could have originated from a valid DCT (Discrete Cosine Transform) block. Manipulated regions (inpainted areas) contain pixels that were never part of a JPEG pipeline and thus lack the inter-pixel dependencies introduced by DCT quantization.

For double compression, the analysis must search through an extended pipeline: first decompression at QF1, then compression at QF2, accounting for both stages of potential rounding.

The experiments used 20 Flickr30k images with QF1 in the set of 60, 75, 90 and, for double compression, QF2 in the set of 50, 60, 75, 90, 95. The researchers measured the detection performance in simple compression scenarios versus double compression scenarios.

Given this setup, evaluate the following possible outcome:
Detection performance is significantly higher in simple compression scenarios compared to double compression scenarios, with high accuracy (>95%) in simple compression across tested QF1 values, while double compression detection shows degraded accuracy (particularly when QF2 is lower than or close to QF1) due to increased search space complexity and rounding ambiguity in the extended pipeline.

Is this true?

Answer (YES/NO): YES